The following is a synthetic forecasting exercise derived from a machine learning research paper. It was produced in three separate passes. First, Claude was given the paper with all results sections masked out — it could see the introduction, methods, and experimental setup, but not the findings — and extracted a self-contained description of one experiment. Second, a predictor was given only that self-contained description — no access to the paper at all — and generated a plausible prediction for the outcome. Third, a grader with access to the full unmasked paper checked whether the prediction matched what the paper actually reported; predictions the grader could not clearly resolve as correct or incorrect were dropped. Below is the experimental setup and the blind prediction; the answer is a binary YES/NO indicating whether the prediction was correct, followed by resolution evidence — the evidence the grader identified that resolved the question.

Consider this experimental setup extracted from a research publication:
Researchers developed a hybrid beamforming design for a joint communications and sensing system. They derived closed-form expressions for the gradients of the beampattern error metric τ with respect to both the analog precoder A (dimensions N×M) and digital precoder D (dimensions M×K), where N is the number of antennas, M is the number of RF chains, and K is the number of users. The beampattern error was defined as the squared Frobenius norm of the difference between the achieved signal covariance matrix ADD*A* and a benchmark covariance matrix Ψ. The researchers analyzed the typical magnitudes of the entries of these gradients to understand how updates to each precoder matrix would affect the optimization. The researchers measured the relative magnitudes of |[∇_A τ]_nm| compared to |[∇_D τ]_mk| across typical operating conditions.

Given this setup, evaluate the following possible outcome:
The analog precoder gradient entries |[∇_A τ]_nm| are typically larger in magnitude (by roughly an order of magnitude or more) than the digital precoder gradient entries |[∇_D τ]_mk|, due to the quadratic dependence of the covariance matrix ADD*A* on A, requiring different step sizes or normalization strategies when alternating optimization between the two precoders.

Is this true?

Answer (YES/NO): NO